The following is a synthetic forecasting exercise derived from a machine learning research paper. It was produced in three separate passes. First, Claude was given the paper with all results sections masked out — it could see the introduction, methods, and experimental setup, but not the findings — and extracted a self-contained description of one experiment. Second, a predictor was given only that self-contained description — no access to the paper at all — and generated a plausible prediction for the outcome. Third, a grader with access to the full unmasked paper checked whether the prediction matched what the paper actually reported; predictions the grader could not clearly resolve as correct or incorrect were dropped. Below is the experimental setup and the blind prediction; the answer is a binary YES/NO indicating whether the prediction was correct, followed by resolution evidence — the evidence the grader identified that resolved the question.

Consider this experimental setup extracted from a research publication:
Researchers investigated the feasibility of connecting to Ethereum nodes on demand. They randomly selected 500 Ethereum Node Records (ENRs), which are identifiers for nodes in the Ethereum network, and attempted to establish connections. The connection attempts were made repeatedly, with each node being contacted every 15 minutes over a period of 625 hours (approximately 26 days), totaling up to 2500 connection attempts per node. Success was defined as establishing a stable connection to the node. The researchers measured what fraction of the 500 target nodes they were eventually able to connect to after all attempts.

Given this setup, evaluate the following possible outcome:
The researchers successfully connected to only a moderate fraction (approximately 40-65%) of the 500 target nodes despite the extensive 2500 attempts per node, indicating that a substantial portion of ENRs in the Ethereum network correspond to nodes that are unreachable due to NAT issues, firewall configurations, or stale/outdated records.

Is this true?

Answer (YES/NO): NO